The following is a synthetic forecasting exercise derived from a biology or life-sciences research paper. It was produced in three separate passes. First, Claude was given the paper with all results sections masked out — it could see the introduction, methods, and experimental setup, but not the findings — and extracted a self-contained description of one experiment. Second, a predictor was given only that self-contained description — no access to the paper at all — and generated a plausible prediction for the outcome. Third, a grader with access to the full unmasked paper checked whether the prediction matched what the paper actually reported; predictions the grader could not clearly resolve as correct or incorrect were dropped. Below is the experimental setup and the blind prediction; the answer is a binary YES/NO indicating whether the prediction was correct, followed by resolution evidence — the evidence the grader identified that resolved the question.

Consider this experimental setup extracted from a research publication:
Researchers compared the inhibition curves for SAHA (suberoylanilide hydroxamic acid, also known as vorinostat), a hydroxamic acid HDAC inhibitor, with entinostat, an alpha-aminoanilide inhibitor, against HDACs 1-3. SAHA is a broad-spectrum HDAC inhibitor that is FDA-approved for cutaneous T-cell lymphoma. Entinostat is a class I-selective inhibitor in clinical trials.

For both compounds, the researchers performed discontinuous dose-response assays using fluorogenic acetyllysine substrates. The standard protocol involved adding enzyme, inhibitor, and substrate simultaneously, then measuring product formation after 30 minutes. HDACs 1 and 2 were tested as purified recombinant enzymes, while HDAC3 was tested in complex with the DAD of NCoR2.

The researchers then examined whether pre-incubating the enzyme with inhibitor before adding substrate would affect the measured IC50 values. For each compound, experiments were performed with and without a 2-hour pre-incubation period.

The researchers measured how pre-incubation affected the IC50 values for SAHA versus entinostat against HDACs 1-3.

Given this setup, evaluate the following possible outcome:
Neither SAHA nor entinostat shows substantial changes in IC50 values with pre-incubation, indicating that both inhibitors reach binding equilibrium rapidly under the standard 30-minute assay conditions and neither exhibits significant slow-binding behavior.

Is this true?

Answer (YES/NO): NO